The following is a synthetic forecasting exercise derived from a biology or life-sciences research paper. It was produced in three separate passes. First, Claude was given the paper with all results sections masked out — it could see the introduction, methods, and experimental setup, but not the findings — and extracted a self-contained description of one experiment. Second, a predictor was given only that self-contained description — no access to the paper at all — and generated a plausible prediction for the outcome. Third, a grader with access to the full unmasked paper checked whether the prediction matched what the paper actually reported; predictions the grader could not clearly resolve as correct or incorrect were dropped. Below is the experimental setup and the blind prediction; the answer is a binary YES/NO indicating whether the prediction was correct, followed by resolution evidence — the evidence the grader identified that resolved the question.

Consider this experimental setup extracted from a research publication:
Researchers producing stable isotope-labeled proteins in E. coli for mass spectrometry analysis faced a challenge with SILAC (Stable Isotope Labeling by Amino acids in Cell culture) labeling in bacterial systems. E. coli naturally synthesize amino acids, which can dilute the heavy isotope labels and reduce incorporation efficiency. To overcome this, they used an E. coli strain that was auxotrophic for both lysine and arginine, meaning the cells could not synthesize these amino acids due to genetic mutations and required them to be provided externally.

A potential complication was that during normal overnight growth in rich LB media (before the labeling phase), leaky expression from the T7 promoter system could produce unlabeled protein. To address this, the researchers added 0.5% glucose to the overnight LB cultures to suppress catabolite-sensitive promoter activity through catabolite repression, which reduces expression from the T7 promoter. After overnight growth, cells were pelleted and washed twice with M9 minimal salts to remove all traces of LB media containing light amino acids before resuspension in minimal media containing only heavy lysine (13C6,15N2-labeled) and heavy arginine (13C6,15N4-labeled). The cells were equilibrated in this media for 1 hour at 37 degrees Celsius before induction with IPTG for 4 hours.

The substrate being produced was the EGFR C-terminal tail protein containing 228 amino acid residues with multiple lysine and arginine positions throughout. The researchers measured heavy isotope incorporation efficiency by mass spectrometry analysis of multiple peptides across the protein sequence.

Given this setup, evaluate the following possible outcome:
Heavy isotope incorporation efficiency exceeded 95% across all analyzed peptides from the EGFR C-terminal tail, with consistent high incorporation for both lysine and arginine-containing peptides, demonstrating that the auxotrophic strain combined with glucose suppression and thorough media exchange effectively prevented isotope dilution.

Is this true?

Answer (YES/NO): YES